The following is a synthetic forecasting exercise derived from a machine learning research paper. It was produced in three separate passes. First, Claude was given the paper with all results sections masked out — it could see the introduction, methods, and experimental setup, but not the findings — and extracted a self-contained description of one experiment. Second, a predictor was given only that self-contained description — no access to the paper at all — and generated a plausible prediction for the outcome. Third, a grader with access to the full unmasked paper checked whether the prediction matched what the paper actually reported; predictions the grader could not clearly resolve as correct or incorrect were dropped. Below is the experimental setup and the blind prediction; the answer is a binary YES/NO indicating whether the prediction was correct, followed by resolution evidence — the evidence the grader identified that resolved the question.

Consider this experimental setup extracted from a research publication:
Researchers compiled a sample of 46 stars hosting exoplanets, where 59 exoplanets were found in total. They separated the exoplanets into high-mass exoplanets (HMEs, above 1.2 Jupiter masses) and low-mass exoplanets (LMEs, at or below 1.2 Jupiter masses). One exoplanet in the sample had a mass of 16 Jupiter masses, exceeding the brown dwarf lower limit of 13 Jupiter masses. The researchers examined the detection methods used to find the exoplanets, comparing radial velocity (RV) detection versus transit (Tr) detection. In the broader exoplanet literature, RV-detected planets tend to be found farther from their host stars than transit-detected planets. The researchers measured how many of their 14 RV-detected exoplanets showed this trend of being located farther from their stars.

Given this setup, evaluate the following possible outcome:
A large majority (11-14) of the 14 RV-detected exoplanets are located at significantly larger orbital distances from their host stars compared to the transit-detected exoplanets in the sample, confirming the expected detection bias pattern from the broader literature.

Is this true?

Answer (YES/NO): NO